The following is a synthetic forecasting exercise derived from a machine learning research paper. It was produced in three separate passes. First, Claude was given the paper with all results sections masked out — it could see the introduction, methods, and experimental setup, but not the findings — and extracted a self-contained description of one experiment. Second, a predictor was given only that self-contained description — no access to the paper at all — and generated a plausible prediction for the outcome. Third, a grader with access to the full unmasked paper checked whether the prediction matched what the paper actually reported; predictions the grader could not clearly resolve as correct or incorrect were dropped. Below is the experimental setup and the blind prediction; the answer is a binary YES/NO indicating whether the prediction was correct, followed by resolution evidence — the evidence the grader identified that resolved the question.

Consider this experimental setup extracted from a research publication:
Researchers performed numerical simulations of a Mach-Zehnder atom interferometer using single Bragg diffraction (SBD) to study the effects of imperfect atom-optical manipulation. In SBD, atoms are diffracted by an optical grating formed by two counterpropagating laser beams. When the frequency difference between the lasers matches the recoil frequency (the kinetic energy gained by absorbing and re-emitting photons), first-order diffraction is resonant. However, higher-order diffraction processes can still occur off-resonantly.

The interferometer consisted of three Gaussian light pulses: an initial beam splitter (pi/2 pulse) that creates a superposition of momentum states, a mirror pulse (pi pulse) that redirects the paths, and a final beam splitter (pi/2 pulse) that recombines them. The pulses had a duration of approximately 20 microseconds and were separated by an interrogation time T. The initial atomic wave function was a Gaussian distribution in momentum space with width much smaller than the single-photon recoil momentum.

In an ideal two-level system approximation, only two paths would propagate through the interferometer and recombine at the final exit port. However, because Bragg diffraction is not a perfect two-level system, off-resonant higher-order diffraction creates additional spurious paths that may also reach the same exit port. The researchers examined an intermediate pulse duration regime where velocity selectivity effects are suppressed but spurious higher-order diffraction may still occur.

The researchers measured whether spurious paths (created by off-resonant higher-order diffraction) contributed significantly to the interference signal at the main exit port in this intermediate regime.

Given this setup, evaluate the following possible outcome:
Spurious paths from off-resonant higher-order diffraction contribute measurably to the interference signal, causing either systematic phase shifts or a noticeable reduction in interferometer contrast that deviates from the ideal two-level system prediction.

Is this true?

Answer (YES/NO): NO